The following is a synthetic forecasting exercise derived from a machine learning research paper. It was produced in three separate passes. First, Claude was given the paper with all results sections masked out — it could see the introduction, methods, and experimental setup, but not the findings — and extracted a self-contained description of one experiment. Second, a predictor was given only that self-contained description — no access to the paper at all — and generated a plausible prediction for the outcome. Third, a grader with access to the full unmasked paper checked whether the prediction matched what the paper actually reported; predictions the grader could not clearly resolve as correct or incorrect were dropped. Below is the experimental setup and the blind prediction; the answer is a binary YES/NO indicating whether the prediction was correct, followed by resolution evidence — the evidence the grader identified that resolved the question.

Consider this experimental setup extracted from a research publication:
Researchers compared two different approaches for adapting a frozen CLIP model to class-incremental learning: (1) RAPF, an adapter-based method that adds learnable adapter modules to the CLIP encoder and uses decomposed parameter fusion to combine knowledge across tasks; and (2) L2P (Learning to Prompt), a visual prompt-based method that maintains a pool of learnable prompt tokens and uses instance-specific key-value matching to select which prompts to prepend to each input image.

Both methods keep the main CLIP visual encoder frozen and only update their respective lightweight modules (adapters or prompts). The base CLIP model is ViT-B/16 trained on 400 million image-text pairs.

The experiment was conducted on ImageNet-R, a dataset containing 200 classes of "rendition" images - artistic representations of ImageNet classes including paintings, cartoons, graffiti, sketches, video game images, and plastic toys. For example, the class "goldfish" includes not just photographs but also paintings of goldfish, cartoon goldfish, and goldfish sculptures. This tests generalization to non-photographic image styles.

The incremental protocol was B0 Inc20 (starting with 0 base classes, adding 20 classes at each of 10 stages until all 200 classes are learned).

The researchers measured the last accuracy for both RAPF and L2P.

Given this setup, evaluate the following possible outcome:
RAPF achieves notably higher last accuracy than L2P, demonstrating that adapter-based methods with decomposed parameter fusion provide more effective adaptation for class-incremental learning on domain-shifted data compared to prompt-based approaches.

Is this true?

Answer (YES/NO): YES